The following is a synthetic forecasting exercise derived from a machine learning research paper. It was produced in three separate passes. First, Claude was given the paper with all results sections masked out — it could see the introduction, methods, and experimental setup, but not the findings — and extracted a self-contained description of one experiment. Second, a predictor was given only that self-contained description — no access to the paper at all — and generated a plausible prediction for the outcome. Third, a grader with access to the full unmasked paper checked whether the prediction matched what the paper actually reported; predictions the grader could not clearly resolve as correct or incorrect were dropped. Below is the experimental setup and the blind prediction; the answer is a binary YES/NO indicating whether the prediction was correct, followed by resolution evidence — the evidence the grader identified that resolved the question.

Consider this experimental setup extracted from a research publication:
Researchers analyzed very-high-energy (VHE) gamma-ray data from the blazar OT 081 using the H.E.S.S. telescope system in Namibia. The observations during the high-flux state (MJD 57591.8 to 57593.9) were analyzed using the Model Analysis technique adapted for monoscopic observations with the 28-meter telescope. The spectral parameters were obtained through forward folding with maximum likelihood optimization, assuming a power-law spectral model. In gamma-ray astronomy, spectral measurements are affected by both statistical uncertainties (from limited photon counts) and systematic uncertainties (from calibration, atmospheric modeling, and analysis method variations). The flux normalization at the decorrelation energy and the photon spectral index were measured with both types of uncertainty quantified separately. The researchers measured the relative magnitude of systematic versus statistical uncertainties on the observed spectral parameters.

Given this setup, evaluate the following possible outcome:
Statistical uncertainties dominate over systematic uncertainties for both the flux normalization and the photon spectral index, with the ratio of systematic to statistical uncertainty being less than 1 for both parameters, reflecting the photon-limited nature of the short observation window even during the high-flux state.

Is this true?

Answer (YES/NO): NO